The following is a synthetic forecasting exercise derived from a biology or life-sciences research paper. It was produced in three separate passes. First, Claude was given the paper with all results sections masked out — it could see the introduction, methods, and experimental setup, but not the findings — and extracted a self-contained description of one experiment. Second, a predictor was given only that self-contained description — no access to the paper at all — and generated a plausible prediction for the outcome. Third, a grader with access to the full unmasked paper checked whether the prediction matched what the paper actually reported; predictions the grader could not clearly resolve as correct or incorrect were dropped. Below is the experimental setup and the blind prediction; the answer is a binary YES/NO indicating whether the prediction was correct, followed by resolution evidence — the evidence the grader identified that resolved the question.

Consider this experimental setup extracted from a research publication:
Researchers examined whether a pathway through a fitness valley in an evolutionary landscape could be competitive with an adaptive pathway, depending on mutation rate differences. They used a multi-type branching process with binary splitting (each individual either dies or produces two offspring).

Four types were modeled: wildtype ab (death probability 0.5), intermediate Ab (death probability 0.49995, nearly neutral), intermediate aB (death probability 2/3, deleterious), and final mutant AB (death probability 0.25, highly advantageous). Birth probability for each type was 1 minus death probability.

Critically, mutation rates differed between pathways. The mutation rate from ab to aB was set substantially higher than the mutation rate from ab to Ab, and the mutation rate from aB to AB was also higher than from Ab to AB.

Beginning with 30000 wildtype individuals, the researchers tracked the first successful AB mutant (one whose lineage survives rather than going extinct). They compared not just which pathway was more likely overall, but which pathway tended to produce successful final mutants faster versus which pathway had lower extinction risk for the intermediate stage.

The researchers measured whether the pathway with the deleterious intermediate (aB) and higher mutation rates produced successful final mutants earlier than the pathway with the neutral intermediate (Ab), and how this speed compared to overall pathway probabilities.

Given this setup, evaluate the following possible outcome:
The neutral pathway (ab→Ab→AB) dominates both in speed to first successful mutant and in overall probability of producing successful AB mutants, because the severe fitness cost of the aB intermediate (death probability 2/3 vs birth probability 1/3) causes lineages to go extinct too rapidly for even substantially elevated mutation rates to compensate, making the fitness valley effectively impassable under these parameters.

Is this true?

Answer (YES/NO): NO